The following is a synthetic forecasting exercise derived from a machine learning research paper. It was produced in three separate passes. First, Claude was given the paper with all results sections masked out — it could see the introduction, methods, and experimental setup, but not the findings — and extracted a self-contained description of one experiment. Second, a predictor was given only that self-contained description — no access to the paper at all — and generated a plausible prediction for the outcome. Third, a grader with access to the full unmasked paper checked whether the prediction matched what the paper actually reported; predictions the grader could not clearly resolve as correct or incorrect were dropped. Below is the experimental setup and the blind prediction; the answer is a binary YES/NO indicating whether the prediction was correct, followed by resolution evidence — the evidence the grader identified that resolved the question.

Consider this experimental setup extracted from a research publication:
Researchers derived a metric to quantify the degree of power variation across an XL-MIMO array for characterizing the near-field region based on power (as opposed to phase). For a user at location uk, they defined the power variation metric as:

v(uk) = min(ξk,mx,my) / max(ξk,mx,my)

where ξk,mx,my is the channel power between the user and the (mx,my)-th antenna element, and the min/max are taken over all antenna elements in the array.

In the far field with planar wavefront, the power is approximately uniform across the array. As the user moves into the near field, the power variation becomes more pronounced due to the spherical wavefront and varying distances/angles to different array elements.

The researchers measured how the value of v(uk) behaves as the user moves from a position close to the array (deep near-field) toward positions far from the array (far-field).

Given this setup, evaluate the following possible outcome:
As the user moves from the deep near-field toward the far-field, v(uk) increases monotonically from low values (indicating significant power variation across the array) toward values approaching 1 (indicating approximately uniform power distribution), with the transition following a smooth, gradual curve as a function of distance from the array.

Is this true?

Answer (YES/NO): YES